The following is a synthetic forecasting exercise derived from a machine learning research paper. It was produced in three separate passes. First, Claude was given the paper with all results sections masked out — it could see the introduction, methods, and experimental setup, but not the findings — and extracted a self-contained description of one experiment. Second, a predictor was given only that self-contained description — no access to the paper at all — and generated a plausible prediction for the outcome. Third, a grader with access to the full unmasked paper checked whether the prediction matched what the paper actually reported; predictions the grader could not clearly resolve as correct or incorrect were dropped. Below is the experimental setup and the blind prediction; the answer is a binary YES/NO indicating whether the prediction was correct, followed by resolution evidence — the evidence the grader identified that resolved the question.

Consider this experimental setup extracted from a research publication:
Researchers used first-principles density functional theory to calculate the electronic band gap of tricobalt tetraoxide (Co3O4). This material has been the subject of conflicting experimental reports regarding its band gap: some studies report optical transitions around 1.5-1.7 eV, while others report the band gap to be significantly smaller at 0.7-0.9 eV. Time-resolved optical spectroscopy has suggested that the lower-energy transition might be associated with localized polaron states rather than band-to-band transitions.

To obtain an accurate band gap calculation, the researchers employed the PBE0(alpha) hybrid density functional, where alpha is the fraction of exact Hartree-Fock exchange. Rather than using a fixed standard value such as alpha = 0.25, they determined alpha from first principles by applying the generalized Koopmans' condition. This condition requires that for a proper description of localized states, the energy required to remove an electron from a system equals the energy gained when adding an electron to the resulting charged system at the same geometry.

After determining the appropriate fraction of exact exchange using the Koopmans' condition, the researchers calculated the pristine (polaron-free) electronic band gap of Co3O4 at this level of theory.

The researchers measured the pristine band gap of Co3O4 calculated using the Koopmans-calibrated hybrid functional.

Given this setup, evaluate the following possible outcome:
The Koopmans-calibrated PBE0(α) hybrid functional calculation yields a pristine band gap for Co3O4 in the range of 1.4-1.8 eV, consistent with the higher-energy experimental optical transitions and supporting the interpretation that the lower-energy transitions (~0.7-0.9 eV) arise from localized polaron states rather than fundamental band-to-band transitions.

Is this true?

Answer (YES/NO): YES